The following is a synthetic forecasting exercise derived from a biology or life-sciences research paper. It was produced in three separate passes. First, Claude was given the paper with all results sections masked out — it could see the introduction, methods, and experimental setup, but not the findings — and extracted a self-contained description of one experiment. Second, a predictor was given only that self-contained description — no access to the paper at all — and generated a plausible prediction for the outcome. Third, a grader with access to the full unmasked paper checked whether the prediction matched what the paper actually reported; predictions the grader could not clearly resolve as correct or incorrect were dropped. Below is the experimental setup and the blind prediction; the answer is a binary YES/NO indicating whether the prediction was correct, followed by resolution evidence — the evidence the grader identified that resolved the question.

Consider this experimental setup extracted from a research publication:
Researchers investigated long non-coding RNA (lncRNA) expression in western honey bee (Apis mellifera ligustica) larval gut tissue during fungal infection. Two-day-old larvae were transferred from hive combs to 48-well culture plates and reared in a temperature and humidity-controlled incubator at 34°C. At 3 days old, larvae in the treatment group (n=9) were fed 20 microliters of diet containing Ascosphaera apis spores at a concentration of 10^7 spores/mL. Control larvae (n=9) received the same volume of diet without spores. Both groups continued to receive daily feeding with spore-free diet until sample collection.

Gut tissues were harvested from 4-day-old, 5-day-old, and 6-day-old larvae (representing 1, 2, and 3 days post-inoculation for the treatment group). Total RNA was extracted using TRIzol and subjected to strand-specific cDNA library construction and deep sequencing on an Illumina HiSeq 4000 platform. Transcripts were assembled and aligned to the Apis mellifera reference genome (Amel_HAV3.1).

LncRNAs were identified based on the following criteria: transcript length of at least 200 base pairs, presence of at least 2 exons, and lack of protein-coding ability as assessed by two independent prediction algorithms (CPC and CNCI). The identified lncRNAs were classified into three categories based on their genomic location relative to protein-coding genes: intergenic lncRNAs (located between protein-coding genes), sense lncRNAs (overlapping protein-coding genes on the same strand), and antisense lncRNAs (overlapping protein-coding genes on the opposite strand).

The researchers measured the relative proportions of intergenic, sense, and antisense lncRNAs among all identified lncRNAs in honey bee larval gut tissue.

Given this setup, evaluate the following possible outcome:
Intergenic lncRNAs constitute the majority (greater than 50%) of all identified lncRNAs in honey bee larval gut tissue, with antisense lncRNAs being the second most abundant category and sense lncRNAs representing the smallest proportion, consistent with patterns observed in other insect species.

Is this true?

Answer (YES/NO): YES